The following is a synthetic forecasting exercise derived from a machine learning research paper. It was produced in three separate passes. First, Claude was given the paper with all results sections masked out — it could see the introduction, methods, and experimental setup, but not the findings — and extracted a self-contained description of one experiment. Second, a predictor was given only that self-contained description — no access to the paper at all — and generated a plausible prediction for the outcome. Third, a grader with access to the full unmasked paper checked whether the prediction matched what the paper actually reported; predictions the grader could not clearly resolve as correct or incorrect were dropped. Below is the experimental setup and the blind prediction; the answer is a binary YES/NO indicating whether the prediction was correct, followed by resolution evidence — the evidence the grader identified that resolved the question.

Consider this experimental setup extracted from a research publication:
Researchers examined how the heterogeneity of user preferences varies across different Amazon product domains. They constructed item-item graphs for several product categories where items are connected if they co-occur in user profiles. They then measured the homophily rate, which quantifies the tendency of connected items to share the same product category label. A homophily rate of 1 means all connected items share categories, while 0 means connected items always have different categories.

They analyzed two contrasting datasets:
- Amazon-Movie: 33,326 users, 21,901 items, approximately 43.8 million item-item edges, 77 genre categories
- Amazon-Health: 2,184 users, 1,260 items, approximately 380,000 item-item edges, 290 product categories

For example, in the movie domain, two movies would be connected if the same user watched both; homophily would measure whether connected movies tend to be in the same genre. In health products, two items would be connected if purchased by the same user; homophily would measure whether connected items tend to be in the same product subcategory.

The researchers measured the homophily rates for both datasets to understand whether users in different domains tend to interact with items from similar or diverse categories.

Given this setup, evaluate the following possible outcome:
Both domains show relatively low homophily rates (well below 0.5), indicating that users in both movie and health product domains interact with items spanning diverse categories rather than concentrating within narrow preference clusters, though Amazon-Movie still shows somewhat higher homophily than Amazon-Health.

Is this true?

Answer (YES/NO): NO